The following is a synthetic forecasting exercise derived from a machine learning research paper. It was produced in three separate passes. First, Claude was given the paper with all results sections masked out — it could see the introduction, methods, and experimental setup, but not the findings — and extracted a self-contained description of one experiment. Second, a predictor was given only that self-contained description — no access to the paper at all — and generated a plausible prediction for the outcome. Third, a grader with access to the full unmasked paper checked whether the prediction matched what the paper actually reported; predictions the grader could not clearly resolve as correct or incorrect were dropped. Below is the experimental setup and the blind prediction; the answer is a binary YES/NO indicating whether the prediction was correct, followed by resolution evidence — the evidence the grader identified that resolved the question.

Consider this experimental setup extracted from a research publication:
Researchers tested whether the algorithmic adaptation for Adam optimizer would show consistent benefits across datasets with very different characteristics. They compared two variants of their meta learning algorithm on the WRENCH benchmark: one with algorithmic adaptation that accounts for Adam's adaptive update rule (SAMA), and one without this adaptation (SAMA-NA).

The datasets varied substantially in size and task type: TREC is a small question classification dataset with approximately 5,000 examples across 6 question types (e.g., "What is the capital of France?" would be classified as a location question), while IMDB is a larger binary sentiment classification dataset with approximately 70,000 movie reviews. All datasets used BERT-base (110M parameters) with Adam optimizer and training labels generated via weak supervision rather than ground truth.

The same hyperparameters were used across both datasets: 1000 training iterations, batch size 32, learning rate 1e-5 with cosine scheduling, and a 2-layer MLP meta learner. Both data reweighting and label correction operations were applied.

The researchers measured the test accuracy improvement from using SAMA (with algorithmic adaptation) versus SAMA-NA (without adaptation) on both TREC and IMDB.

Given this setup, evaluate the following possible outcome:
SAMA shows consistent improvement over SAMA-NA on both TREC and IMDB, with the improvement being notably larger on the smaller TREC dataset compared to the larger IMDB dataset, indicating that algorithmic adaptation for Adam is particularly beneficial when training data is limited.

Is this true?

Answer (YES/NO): NO